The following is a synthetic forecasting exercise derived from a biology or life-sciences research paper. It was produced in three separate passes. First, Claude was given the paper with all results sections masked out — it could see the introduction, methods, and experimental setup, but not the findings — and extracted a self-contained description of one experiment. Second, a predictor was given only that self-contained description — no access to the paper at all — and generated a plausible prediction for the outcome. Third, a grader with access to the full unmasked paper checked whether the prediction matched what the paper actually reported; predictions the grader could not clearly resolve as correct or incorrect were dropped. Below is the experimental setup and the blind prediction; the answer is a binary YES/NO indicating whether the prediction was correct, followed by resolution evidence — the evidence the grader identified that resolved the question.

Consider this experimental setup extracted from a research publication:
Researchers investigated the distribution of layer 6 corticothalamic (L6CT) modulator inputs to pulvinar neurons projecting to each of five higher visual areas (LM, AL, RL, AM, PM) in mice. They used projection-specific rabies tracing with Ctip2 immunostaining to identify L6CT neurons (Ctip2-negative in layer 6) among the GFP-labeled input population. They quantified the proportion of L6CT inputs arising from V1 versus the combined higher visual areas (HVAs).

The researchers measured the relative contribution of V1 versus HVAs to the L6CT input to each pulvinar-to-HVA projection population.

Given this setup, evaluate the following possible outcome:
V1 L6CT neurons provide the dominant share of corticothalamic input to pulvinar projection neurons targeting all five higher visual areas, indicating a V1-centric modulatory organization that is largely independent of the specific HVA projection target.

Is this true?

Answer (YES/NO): YES